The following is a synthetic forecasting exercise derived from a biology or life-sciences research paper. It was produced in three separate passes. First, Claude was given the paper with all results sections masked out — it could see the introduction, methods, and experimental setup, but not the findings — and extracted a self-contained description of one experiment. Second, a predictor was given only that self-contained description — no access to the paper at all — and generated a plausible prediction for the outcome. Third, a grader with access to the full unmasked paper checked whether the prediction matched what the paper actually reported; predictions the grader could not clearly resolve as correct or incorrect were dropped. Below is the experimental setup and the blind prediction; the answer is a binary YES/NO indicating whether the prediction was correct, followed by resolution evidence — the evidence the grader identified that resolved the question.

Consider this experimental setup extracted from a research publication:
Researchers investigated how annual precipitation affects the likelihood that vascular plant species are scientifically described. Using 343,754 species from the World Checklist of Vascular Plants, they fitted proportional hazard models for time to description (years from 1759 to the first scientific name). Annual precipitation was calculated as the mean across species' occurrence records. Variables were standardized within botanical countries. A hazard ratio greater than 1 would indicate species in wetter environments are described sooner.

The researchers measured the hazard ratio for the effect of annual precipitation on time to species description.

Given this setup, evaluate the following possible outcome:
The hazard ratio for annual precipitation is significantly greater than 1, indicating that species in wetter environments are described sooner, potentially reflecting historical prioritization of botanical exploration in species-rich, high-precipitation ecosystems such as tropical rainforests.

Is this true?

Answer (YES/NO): NO